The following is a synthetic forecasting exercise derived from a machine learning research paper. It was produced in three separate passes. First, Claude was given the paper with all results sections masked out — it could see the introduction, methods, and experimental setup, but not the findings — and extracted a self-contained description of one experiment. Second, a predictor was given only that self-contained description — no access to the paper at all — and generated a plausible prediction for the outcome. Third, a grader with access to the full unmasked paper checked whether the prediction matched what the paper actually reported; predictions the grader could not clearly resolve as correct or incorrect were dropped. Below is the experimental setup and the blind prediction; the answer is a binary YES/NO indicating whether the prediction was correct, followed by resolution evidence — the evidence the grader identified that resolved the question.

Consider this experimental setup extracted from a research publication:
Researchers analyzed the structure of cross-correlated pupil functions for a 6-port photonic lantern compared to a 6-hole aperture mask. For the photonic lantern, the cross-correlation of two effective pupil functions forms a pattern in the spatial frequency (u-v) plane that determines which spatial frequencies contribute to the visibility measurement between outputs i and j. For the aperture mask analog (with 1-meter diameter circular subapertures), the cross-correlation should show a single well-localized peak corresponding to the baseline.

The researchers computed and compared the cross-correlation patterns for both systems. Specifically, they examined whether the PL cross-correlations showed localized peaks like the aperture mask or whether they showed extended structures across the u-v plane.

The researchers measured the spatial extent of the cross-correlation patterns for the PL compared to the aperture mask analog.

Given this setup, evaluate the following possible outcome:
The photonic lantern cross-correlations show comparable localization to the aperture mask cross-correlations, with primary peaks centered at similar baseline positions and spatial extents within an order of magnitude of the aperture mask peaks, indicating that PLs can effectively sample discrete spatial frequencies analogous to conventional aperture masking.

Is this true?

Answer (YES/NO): NO